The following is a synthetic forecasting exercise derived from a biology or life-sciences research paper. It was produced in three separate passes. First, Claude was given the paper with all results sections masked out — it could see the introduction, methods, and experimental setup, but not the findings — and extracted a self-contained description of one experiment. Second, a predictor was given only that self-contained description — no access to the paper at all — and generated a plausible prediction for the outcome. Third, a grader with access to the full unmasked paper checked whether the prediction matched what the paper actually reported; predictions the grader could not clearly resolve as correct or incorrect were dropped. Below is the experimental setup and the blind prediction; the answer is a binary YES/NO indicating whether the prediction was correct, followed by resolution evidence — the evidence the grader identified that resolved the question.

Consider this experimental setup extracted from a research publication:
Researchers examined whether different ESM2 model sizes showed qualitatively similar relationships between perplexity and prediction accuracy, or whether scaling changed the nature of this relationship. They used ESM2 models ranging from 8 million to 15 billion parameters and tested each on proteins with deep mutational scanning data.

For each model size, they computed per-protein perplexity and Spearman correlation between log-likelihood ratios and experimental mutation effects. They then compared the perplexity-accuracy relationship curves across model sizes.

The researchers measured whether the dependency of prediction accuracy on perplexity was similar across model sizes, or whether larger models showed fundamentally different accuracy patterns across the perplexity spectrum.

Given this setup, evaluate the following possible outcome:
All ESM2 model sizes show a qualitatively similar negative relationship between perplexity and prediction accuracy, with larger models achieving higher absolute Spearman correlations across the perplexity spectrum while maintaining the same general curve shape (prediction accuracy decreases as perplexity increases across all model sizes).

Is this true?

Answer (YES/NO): NO